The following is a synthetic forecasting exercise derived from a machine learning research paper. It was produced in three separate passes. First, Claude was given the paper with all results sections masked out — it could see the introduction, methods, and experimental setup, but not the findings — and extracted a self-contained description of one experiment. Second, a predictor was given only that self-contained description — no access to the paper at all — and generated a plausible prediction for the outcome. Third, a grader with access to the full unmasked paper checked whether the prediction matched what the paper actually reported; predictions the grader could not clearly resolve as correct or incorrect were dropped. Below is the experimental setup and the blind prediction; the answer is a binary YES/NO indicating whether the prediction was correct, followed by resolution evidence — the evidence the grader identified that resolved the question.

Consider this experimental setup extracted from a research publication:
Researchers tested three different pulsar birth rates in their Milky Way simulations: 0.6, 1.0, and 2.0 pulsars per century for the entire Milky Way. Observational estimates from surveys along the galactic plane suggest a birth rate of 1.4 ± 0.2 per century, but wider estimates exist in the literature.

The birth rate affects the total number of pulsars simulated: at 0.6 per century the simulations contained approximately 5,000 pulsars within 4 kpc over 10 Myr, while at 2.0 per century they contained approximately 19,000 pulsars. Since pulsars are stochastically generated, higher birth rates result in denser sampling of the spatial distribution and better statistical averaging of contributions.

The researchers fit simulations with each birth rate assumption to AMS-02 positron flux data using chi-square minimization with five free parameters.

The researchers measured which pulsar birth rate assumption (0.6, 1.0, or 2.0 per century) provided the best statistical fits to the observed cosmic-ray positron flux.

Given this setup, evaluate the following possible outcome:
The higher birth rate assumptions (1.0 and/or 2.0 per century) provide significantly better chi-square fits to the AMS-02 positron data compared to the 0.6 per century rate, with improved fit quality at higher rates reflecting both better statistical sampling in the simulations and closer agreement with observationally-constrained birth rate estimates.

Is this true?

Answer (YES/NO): NO